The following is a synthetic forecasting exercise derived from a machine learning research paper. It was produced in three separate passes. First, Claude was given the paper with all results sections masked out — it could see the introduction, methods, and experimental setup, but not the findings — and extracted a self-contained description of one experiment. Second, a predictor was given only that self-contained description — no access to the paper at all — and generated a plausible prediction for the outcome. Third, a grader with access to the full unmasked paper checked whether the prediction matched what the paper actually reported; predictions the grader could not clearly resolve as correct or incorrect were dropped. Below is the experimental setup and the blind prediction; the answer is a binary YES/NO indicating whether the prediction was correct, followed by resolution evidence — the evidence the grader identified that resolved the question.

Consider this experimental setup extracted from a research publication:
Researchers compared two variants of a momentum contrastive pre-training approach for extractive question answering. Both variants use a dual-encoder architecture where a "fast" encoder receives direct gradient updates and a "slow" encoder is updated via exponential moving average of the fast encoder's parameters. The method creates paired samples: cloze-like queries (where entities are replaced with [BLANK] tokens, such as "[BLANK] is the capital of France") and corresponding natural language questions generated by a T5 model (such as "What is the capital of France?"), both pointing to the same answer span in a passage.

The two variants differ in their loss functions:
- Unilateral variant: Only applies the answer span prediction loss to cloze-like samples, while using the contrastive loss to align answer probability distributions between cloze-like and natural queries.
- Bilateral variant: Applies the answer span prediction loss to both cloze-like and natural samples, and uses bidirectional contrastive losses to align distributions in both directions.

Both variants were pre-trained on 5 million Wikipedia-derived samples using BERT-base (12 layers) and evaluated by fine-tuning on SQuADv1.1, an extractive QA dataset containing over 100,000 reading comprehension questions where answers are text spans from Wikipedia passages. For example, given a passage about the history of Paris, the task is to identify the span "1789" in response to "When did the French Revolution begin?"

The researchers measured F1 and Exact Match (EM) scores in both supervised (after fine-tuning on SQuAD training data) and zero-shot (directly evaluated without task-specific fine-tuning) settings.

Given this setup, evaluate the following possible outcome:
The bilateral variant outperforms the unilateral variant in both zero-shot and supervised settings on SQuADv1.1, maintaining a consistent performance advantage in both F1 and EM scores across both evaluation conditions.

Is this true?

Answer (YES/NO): YES